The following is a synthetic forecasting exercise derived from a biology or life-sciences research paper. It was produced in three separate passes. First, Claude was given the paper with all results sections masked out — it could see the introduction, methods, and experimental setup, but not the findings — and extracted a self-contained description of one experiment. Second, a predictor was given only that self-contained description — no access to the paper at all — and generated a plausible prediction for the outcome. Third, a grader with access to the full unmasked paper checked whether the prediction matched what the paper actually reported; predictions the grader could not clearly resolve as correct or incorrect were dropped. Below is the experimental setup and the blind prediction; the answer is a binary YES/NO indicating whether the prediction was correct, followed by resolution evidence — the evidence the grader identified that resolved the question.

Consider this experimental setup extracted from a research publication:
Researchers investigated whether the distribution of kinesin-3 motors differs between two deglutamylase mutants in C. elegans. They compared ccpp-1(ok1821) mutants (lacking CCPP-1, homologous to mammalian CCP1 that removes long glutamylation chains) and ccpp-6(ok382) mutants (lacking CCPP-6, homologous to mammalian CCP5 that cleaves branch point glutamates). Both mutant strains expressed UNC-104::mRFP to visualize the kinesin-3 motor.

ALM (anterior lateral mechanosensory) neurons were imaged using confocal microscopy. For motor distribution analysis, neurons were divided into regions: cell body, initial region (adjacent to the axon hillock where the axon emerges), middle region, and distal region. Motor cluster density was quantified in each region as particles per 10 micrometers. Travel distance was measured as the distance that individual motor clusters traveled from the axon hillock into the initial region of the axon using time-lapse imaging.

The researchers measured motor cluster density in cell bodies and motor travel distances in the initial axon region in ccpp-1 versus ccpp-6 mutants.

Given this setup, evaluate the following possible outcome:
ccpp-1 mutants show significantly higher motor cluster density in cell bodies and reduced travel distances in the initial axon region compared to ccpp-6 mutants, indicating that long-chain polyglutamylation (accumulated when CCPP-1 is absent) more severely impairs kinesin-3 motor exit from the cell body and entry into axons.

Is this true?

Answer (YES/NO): YES